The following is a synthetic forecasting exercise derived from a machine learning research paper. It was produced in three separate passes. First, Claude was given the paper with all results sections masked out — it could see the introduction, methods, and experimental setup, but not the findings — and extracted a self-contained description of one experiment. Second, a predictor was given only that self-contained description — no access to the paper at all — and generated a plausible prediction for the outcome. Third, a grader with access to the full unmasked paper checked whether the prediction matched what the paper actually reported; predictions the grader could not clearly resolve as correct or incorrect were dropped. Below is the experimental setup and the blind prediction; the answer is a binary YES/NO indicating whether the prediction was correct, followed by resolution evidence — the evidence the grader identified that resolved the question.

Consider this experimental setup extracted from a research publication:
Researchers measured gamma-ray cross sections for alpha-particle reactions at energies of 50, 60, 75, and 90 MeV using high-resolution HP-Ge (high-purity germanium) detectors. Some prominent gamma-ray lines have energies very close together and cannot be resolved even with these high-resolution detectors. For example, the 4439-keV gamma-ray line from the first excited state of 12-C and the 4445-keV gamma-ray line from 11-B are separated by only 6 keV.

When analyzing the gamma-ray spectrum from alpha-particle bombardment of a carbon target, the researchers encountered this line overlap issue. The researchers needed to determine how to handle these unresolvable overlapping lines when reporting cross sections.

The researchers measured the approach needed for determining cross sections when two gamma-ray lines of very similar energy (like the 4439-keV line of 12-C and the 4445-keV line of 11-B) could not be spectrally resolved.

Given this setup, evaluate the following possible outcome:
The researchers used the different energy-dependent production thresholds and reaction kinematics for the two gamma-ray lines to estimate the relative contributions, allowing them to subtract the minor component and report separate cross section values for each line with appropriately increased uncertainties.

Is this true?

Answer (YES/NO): NO